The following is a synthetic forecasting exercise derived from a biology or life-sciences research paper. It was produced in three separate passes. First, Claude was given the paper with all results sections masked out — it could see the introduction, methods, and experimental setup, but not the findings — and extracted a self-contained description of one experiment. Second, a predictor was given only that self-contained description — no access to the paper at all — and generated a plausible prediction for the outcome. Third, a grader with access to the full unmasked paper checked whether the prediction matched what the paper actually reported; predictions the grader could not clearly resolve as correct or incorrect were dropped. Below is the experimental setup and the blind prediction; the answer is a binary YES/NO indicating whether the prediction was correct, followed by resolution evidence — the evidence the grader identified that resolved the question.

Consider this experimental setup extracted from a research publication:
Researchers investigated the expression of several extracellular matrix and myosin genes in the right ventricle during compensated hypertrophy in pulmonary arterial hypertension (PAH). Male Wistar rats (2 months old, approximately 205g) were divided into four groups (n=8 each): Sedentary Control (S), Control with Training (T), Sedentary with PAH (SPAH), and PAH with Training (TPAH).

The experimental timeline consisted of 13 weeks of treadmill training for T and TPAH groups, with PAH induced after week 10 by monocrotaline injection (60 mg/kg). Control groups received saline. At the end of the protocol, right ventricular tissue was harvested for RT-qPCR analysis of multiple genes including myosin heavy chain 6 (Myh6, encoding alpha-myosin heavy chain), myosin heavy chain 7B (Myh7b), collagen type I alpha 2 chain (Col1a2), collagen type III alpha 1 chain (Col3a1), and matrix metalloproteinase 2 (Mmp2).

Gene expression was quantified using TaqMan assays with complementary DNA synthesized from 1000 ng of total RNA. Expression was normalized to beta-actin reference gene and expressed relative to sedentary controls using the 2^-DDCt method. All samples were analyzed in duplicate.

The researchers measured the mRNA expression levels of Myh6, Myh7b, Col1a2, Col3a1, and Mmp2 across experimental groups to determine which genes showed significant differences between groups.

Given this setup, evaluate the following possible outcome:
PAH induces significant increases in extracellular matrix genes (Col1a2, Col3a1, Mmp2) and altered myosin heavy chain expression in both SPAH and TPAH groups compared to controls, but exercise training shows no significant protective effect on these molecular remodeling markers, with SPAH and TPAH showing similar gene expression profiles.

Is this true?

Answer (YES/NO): NO